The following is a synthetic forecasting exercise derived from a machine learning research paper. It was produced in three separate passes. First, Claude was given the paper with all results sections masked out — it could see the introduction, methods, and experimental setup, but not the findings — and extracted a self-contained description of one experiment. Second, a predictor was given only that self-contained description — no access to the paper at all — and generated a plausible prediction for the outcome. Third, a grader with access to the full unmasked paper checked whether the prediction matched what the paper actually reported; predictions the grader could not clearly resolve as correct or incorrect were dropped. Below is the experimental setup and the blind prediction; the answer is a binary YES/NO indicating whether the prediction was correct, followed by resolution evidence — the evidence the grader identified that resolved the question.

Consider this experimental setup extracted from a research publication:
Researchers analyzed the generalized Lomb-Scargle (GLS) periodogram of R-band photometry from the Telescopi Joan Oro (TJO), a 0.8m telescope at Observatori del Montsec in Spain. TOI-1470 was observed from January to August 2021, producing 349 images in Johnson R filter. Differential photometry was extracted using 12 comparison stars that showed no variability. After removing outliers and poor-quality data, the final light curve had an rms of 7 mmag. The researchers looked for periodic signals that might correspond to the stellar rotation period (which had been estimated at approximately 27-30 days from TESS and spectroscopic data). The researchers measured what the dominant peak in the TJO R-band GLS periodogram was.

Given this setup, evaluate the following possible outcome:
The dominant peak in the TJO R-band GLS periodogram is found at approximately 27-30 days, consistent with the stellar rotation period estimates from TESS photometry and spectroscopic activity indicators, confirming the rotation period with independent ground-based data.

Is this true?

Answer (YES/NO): NO